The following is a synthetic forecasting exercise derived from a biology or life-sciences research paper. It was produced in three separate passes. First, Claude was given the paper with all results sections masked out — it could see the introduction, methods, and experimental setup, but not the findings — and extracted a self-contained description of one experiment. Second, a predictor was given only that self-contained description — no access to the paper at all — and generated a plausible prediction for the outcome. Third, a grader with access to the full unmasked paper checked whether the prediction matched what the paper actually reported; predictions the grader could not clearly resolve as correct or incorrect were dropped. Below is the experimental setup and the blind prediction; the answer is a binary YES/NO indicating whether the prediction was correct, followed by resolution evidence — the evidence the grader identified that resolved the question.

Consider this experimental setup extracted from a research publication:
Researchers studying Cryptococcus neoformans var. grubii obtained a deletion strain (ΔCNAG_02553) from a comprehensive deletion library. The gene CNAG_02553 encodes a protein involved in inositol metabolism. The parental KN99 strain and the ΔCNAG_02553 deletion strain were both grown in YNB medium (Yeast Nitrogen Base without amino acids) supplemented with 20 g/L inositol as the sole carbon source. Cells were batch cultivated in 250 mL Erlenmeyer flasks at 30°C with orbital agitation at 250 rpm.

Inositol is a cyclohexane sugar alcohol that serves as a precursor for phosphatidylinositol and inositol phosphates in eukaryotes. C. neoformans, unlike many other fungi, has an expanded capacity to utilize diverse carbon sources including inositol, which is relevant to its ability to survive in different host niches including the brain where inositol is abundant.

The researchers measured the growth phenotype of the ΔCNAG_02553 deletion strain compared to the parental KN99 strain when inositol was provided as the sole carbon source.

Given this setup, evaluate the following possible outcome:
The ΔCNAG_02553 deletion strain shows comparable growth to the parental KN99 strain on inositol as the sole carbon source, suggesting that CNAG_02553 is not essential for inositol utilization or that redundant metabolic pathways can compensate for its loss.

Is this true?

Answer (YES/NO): YES